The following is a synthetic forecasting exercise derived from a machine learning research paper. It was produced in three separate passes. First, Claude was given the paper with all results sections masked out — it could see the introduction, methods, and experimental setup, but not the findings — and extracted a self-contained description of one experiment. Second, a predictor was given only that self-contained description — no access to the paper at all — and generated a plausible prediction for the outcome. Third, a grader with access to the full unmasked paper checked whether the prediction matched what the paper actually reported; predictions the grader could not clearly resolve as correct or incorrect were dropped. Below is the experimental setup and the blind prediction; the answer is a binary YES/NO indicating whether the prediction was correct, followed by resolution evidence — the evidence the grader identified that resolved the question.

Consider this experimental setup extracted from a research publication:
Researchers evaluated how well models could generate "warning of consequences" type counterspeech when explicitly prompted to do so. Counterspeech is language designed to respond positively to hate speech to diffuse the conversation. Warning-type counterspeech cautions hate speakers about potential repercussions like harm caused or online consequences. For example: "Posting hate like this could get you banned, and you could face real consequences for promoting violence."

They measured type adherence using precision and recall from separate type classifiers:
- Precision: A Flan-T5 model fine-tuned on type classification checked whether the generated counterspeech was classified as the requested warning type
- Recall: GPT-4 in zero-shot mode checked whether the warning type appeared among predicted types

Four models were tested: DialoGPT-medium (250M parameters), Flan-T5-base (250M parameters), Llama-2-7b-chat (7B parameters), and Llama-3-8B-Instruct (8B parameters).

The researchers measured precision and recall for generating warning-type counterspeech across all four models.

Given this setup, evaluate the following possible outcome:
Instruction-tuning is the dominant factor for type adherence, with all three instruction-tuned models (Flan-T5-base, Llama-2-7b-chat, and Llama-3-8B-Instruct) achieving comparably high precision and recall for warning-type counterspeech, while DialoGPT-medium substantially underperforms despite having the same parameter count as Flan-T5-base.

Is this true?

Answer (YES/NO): NO